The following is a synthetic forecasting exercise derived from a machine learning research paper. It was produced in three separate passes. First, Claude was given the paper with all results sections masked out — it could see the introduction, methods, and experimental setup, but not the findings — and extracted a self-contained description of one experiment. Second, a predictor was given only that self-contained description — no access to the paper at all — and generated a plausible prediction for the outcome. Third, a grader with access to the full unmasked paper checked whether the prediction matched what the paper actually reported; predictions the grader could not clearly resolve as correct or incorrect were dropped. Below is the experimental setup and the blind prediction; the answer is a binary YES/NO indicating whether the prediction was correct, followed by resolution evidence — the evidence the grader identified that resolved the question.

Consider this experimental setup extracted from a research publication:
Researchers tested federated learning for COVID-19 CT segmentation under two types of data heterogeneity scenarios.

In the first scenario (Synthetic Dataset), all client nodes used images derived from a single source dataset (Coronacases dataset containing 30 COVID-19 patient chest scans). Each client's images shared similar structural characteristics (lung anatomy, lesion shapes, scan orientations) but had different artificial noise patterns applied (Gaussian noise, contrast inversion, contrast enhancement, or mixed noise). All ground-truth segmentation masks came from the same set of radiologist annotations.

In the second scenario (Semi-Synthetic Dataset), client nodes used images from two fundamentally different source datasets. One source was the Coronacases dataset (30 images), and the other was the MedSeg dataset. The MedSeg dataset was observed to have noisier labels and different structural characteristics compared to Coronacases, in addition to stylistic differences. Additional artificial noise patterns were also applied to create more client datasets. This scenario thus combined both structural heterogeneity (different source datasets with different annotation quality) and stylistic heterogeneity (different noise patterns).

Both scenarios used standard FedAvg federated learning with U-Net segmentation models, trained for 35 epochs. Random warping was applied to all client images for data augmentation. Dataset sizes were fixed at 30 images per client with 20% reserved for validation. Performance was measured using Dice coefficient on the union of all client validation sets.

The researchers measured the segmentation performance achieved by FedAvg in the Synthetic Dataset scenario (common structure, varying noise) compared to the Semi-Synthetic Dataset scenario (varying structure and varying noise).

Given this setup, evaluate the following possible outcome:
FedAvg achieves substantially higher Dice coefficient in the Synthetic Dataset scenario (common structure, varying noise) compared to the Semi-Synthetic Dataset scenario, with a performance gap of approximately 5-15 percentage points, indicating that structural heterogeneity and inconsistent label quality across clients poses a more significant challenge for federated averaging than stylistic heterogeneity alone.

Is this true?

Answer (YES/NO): NO